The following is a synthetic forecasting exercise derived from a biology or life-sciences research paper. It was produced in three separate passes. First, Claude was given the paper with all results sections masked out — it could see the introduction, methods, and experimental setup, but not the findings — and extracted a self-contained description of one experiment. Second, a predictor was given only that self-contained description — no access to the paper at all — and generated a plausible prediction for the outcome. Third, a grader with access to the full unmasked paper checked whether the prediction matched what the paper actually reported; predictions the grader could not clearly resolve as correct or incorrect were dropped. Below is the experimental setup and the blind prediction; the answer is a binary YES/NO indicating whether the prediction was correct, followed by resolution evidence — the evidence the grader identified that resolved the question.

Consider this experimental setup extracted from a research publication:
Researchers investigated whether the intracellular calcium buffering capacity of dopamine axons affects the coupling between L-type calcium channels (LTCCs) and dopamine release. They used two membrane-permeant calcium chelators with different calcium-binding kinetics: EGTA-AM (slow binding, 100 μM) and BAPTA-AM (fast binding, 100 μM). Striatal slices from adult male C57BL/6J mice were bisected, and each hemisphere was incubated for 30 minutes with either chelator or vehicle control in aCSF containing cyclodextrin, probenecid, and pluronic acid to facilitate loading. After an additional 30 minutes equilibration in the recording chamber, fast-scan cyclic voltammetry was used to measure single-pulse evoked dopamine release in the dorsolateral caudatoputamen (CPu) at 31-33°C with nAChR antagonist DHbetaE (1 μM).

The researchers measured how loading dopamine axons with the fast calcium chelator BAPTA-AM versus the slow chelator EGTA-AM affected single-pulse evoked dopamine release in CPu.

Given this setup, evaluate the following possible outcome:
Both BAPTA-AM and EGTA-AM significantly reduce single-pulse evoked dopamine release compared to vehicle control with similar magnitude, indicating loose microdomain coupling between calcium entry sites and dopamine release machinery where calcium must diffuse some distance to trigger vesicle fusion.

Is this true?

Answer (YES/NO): YES